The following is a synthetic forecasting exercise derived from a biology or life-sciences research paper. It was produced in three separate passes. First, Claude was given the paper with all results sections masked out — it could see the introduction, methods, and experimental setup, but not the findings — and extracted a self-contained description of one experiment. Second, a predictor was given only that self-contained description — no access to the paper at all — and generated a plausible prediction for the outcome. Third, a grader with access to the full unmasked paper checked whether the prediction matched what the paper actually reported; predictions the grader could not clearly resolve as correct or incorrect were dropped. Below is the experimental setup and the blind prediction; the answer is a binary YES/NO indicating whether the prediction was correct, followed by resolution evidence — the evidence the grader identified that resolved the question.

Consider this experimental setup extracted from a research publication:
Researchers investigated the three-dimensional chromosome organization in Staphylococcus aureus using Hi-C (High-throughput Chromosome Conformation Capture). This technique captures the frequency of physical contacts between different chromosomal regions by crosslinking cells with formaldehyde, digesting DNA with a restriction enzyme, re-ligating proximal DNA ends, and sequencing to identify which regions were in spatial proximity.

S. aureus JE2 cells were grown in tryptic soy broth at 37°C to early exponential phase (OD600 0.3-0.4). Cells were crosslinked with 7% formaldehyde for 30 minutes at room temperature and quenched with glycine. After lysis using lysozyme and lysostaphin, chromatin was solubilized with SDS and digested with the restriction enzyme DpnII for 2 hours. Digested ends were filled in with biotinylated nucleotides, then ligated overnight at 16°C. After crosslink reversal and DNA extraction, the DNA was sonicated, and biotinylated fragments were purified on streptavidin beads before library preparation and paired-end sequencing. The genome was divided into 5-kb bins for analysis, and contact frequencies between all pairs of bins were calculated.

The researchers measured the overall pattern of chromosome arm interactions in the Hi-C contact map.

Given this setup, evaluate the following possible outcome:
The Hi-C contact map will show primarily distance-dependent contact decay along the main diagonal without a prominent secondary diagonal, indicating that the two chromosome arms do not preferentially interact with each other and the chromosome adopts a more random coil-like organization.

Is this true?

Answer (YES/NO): NO